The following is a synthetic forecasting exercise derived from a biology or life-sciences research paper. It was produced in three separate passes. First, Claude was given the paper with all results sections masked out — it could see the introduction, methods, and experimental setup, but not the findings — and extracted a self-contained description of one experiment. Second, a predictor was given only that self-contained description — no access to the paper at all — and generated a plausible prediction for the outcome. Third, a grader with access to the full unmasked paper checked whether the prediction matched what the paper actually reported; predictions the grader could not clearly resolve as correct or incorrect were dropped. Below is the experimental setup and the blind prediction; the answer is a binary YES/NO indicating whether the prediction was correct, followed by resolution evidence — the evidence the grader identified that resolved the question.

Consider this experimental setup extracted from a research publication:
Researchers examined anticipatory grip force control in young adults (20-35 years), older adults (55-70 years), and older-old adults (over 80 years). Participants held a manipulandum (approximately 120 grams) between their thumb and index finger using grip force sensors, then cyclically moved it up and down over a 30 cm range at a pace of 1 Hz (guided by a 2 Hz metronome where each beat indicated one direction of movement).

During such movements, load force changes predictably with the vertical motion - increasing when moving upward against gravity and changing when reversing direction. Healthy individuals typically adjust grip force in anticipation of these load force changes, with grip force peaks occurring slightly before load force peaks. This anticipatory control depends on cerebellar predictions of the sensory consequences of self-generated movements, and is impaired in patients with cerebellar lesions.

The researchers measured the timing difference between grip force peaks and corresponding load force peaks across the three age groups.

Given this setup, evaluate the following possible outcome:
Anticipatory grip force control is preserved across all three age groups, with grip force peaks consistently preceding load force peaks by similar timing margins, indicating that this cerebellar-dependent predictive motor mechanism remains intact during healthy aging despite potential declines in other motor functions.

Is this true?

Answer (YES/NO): YES